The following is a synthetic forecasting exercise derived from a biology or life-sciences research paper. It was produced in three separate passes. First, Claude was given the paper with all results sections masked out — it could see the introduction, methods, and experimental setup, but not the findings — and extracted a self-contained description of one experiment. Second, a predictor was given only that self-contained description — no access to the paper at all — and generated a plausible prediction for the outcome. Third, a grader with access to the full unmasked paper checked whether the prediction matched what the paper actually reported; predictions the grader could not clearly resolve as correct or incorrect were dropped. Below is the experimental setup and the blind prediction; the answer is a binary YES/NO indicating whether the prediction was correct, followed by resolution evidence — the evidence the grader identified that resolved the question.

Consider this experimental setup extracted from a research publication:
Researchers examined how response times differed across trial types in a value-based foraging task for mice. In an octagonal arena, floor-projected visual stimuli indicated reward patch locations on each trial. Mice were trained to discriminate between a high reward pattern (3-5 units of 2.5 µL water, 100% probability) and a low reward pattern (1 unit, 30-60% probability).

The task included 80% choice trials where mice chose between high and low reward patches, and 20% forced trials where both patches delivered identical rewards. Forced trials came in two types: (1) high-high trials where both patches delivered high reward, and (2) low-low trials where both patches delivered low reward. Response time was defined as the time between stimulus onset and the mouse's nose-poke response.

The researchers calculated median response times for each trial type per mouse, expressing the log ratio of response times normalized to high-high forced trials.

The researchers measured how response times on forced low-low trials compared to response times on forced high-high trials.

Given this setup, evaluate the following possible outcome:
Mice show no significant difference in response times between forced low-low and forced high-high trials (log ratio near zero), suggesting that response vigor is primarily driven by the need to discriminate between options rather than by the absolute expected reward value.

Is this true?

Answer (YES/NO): NO